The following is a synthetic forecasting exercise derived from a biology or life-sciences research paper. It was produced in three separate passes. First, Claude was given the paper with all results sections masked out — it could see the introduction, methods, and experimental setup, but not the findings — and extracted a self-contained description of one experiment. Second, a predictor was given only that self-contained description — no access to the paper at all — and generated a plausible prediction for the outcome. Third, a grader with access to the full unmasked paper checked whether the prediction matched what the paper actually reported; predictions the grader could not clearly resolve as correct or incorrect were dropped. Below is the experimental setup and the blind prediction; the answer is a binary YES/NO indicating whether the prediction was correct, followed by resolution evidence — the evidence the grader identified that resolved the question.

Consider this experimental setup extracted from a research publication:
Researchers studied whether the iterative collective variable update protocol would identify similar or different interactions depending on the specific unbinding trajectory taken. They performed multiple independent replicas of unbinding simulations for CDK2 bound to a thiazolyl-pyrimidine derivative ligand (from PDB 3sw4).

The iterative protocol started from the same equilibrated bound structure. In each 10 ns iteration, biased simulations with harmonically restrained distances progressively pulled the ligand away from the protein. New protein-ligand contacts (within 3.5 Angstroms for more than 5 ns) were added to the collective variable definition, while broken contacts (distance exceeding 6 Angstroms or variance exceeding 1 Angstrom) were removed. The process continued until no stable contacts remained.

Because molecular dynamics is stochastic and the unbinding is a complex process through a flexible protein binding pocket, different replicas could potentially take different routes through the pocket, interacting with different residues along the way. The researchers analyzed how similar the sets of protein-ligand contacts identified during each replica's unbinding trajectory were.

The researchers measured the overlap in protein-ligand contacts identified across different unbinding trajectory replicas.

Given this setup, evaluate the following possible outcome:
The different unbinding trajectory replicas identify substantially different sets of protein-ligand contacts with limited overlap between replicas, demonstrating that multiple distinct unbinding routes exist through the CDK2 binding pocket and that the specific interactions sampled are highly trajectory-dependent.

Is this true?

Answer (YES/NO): NO